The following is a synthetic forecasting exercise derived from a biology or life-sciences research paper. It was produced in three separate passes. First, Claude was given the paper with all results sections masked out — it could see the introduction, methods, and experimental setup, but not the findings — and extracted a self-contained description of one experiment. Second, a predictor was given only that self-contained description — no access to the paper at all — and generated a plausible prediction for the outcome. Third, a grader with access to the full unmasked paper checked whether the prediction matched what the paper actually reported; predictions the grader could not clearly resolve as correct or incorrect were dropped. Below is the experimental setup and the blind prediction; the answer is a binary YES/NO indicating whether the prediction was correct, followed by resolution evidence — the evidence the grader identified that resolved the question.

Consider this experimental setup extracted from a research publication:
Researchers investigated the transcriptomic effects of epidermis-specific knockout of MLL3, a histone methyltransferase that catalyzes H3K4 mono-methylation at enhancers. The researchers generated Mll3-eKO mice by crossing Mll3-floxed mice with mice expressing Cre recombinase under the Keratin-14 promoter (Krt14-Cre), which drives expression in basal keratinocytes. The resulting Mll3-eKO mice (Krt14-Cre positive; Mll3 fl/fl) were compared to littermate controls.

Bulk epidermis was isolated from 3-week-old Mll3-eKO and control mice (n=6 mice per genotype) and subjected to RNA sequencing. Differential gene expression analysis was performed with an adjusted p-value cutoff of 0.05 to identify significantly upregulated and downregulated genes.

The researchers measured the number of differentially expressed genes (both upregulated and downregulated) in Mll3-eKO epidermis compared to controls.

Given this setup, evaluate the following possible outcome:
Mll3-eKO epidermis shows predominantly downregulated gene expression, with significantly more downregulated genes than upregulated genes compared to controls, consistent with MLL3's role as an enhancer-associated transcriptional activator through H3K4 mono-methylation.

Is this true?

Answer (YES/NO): YES